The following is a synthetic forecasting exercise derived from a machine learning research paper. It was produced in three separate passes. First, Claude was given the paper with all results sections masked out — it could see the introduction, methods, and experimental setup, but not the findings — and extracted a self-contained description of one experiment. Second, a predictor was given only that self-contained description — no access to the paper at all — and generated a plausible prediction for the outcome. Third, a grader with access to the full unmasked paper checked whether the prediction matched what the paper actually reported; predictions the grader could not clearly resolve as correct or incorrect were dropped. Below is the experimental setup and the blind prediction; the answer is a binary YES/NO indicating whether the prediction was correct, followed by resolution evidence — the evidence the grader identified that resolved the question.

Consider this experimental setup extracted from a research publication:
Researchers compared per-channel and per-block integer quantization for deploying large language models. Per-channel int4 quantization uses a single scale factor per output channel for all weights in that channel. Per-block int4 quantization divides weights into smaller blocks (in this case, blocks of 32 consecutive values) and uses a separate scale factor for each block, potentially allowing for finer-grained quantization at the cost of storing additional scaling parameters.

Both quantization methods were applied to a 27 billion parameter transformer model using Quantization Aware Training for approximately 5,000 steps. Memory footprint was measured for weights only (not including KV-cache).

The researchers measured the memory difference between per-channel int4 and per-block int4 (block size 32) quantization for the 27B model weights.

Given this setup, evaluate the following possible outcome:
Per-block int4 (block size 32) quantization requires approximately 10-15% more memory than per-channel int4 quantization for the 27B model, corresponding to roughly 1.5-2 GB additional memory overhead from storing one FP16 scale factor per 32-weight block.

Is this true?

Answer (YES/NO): NO